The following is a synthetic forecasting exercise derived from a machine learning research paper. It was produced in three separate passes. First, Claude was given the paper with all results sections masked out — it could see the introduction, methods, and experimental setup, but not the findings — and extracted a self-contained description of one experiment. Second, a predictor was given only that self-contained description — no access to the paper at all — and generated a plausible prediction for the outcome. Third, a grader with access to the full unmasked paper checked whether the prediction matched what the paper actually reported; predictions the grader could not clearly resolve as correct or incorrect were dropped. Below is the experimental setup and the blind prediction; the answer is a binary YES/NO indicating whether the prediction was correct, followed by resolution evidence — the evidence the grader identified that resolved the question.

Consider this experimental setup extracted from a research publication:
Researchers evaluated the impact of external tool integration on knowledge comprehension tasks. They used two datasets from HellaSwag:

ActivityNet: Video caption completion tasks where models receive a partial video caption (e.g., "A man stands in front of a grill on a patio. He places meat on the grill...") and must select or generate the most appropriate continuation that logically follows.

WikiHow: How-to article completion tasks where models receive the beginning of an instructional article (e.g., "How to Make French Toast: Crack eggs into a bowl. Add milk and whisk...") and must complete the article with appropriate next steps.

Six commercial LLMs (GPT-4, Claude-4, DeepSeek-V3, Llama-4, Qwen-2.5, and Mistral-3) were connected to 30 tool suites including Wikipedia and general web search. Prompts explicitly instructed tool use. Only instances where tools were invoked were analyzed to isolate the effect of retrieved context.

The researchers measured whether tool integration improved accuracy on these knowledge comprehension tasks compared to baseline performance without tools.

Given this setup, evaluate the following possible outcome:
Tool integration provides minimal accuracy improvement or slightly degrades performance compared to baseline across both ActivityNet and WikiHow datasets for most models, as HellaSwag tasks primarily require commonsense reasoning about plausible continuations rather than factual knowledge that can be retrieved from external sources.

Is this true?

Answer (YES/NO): YES